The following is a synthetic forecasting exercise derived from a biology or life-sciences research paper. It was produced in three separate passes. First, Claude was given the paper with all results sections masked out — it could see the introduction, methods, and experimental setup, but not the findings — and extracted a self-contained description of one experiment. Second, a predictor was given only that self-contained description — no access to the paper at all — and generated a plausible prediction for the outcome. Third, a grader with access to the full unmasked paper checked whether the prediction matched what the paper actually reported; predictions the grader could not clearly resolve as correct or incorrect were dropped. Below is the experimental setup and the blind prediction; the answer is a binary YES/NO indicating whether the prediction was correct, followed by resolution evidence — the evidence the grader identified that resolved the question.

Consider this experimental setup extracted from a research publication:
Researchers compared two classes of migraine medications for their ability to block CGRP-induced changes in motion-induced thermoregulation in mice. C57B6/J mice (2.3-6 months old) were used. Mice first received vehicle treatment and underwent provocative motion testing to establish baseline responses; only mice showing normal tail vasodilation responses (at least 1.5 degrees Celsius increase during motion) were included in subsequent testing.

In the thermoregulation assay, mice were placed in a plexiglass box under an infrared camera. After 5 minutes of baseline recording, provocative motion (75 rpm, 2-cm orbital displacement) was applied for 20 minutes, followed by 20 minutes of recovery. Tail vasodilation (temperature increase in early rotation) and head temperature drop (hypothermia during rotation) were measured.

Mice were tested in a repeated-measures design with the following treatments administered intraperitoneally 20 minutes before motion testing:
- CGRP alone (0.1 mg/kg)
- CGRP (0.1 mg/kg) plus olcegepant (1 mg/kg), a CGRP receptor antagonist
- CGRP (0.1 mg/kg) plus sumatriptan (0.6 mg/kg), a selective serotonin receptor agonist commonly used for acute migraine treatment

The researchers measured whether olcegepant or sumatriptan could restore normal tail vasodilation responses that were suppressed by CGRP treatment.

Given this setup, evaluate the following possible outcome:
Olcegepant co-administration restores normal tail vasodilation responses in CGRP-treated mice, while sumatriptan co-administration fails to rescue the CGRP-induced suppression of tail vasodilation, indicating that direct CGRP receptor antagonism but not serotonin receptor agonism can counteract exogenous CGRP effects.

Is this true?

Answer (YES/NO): YES